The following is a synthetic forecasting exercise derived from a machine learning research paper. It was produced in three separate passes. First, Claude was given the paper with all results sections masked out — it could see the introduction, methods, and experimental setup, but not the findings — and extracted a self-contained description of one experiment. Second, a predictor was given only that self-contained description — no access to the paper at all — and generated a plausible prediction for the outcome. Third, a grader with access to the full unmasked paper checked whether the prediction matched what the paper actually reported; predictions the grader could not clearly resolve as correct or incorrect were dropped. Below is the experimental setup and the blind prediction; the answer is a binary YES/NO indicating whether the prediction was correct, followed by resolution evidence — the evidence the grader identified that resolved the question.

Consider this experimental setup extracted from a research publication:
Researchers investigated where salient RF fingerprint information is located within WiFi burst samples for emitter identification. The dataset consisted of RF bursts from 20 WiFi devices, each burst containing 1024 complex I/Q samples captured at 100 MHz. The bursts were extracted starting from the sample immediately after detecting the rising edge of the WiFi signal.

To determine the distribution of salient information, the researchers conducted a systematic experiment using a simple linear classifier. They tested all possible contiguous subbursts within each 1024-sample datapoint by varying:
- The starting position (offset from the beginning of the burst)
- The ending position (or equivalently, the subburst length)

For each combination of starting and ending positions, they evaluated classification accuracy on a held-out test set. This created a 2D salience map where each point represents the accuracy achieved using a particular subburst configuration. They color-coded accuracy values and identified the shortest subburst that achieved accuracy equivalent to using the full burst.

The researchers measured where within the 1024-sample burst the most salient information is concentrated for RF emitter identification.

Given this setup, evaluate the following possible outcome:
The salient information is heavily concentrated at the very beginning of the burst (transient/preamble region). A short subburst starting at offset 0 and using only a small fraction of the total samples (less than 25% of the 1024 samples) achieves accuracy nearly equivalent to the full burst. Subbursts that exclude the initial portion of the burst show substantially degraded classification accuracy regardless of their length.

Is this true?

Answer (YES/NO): NO